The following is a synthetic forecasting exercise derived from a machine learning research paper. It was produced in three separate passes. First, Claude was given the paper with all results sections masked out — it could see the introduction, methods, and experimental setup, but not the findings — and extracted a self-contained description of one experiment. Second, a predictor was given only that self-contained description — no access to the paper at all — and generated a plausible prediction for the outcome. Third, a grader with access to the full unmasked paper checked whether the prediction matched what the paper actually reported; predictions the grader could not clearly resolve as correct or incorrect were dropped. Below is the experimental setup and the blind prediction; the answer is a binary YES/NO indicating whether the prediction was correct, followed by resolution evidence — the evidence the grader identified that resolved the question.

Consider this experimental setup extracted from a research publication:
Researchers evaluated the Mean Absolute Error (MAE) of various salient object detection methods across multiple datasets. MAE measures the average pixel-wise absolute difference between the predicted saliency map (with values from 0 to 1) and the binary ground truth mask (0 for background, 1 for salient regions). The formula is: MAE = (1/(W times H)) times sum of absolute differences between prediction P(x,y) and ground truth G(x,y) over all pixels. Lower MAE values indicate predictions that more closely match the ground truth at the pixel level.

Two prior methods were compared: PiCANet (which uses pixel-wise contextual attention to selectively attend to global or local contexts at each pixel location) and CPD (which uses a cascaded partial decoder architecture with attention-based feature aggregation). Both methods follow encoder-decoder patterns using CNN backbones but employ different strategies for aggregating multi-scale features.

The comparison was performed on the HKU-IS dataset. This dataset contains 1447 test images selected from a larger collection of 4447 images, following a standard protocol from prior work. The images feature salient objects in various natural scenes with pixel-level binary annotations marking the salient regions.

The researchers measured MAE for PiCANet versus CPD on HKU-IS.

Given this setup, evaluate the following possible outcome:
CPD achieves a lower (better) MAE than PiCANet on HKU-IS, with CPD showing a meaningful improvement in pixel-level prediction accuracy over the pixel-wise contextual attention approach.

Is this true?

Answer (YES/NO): YES